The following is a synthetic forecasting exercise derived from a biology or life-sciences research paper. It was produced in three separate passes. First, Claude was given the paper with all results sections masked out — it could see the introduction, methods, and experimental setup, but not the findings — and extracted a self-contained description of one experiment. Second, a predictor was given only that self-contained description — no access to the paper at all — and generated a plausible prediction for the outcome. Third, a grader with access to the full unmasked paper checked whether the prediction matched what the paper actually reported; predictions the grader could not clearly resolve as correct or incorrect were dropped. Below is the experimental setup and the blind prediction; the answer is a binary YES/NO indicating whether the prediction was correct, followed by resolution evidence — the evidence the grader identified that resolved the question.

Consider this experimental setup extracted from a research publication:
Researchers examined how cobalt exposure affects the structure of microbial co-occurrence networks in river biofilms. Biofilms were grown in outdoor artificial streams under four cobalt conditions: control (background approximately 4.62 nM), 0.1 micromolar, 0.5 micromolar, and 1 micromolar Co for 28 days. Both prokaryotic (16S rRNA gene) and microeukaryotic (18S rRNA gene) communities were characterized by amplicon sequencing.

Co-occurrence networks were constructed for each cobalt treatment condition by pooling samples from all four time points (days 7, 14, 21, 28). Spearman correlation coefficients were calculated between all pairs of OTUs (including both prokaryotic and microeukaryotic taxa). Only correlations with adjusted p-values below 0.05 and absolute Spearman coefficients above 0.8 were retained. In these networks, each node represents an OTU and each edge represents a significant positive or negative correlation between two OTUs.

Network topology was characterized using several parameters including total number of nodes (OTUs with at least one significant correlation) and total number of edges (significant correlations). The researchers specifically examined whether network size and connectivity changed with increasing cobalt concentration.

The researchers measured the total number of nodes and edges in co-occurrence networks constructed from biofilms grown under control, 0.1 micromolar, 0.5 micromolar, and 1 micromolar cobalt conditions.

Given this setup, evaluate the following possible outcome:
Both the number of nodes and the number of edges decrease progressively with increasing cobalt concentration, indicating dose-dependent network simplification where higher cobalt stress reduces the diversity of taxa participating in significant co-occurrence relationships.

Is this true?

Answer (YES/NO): YES